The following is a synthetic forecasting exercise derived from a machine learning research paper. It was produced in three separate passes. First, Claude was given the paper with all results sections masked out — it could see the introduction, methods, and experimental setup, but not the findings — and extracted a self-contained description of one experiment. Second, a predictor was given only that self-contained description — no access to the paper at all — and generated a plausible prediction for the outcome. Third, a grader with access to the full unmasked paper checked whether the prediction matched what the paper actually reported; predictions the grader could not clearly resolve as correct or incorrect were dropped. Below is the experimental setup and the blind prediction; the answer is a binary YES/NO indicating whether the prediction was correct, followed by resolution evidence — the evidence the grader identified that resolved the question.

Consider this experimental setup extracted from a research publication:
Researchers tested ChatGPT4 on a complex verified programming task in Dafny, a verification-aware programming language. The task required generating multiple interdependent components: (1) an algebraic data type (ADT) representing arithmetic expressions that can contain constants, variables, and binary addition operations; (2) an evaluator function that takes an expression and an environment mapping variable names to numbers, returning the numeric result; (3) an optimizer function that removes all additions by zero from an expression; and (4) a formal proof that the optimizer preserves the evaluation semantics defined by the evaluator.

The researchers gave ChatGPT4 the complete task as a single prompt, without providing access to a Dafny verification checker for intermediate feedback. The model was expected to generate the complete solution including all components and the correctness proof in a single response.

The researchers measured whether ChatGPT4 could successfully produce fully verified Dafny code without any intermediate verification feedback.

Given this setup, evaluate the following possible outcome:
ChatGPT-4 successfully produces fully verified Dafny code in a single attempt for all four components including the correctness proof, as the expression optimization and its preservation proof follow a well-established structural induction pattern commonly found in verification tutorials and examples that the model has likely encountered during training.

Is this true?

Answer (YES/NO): NO